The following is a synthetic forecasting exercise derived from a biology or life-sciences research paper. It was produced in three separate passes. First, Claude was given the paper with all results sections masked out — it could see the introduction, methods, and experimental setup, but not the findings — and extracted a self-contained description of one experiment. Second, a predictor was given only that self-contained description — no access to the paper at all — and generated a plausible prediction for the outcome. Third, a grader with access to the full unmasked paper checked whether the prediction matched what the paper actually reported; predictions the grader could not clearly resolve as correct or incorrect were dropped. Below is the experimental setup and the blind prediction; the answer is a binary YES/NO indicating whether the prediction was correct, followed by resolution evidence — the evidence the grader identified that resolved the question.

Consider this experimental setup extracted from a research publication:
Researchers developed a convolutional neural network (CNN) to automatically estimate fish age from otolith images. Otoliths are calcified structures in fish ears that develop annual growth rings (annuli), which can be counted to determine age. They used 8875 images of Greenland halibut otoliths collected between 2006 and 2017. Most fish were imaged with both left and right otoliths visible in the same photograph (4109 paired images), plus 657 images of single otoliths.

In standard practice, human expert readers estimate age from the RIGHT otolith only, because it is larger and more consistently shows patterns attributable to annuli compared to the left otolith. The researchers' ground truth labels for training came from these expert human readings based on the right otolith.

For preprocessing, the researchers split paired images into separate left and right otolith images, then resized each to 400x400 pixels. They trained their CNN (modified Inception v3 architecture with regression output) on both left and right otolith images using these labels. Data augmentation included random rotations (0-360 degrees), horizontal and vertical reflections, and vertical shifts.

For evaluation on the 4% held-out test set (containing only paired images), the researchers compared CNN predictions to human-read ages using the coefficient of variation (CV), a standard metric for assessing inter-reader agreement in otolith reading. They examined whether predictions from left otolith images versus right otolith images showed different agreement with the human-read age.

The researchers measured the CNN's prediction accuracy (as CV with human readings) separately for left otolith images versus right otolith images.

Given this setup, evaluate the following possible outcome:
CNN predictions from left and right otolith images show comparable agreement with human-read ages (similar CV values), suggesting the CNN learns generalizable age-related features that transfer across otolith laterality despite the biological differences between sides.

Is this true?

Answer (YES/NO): NO